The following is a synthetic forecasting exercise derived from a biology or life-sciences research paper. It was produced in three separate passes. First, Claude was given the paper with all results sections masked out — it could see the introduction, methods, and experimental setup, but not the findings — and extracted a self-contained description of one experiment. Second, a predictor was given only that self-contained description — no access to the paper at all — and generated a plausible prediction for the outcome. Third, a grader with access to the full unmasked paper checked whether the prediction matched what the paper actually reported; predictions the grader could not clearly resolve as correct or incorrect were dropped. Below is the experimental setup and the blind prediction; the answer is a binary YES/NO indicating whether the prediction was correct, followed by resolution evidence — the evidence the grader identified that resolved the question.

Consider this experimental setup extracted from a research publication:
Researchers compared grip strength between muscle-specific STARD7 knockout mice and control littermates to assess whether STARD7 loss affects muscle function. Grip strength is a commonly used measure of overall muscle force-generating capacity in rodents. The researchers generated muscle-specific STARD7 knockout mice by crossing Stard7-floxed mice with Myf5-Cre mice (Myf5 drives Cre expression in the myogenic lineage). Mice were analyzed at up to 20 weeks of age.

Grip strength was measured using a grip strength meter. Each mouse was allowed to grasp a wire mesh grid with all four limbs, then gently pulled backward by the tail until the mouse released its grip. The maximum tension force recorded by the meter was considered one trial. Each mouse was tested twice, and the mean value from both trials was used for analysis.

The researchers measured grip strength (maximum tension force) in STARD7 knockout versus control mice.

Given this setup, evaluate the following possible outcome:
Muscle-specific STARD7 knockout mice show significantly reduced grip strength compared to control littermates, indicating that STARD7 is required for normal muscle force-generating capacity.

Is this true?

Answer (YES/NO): NO